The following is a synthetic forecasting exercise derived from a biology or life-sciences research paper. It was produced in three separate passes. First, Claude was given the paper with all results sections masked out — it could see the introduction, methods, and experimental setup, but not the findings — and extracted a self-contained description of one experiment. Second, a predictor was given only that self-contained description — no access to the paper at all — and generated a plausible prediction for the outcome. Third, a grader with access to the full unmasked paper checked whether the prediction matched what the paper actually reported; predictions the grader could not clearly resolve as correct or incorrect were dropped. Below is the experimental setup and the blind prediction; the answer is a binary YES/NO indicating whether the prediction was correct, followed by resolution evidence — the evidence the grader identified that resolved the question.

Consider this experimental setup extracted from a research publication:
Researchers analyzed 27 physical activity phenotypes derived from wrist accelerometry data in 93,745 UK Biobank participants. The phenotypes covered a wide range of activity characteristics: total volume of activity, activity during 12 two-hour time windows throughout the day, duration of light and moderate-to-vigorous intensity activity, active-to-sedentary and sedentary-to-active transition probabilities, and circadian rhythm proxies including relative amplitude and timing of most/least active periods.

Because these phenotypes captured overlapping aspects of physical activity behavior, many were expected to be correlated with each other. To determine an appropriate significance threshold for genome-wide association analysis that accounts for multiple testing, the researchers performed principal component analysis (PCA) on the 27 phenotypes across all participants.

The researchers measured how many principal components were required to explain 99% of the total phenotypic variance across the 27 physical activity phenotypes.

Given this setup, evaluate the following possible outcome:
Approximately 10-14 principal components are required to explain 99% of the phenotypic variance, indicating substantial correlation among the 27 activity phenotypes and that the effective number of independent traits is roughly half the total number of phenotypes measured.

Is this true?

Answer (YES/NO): NO